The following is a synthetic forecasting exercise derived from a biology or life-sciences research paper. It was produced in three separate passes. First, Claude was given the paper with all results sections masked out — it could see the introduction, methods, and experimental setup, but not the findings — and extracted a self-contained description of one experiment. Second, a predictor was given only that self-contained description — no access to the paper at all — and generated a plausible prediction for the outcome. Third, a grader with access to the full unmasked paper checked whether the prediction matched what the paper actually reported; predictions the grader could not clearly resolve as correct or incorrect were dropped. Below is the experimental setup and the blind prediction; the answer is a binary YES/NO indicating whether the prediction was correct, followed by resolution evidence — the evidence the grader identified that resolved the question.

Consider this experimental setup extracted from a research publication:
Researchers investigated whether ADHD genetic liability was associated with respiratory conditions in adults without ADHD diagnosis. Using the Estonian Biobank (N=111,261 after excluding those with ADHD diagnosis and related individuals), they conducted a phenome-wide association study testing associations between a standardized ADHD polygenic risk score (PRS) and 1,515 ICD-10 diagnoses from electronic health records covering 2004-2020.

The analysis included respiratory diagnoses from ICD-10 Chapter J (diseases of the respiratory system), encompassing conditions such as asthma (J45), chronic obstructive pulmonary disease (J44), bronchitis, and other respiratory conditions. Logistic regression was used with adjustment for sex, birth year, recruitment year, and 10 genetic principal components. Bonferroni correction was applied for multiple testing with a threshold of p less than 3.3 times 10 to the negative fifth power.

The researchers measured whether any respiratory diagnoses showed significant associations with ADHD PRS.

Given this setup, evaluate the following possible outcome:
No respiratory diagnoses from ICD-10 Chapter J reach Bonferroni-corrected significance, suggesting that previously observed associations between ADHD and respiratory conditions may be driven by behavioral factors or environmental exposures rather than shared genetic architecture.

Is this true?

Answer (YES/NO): NO